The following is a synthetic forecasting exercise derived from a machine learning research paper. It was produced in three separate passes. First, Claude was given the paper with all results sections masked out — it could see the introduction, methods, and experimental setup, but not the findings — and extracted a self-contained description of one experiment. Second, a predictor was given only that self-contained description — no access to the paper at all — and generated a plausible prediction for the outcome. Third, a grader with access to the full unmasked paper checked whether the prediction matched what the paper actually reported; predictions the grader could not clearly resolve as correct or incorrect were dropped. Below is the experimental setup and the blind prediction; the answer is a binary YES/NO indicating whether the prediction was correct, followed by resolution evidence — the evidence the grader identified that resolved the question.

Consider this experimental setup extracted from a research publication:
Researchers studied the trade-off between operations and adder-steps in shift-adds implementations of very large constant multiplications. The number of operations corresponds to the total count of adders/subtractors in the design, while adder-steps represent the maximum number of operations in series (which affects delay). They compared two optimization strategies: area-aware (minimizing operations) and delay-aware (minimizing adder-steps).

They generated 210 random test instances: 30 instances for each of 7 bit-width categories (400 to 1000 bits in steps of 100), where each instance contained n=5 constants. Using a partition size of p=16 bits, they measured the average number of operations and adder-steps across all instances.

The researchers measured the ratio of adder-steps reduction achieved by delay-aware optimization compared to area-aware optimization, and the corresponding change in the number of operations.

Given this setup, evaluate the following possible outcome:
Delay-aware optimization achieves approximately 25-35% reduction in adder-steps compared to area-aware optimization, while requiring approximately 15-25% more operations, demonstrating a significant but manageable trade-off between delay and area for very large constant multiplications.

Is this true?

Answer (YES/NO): NO